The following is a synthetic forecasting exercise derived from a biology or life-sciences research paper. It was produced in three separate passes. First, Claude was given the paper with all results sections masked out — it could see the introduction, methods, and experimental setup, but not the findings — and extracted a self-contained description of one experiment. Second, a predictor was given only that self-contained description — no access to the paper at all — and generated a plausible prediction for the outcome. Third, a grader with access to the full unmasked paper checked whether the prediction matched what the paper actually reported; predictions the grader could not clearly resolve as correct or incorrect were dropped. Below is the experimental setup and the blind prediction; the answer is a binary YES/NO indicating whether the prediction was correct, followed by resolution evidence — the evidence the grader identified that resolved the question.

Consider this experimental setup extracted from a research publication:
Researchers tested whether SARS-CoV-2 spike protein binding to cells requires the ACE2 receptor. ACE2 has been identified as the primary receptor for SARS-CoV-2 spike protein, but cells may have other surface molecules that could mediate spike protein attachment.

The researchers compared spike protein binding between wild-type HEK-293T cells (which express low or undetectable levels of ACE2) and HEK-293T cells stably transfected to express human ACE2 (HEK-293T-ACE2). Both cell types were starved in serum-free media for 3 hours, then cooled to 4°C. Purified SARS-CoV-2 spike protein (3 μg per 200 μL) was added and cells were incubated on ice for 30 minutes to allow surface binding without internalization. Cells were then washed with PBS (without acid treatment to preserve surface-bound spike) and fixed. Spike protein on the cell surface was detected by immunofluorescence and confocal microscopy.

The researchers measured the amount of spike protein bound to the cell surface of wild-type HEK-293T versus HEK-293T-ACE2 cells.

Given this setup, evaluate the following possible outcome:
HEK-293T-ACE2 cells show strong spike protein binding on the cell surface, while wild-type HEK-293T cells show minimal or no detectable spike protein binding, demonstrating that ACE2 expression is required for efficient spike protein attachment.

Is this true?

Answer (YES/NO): YES